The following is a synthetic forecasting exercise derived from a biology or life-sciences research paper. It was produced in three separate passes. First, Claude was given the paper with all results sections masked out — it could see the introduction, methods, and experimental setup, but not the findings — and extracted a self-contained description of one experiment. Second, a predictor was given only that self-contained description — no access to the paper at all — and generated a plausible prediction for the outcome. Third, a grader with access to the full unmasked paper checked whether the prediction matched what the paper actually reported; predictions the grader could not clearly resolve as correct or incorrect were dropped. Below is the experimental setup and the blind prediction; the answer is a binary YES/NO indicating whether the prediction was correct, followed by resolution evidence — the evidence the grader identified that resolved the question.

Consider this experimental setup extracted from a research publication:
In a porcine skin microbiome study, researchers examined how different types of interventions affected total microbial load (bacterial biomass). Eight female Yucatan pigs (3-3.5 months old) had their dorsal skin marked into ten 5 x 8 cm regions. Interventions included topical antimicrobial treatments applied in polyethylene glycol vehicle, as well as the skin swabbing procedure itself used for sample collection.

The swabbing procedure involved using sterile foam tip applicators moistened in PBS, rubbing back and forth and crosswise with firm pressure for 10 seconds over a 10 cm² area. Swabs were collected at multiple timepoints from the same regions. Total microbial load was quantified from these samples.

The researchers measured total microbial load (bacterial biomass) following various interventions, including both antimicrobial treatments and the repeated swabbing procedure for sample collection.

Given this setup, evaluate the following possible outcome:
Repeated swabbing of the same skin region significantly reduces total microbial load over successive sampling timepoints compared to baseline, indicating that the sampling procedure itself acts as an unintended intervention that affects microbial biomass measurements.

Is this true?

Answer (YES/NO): YES